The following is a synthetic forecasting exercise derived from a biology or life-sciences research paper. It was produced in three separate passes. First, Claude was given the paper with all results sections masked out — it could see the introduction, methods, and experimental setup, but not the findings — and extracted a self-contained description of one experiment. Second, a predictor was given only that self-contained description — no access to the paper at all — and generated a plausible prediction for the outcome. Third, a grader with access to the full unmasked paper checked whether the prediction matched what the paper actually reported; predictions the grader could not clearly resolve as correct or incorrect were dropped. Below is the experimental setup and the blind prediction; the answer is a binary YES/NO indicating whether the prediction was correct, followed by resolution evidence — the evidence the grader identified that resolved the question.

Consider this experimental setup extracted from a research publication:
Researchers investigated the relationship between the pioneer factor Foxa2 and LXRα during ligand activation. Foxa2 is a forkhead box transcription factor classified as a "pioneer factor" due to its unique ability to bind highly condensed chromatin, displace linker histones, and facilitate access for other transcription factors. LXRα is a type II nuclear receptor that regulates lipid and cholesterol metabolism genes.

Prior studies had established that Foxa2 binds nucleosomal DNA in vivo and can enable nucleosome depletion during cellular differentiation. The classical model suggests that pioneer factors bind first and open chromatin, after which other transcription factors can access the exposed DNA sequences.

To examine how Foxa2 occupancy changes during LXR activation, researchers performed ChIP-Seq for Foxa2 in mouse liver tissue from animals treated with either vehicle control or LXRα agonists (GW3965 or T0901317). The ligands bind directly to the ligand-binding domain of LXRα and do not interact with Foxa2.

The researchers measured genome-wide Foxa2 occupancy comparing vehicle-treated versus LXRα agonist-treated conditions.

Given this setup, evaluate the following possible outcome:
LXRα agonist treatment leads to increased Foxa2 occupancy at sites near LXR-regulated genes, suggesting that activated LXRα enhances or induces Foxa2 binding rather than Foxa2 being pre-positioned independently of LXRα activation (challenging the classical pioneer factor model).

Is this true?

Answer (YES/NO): YES